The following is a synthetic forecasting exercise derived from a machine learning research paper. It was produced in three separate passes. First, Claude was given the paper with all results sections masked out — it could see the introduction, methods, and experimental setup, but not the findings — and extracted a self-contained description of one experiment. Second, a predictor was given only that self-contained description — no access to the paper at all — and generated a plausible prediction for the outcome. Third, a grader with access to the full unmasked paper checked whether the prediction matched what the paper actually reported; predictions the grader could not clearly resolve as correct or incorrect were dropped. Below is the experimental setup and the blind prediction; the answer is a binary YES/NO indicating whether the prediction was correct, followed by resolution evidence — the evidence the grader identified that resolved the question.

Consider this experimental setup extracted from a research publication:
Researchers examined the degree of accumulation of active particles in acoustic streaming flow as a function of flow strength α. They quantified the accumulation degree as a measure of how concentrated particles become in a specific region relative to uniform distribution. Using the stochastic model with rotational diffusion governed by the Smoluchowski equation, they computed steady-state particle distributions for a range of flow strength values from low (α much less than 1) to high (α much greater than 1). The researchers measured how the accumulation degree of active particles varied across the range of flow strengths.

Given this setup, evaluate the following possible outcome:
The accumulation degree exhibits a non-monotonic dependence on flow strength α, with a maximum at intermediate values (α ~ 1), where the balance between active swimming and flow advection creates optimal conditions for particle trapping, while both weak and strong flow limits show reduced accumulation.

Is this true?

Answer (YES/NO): NO